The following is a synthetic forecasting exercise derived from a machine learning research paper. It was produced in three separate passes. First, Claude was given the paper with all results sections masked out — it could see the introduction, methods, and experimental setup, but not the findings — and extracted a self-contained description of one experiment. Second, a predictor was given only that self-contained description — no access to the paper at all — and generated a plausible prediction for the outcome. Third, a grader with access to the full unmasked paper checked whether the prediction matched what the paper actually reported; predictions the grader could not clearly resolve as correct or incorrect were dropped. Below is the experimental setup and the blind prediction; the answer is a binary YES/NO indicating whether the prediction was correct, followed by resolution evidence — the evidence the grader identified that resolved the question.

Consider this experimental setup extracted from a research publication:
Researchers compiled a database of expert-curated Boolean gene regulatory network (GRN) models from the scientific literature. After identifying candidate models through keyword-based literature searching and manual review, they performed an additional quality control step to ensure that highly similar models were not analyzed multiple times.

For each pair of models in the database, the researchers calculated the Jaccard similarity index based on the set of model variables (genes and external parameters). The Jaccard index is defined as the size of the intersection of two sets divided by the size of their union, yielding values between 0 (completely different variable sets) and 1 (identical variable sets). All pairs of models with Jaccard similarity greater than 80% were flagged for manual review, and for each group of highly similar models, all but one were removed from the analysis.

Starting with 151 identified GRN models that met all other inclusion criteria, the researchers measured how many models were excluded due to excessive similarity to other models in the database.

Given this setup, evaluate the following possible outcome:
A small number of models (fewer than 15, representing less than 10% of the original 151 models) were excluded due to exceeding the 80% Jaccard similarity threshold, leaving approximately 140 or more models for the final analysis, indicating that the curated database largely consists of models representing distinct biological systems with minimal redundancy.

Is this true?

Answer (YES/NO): NO